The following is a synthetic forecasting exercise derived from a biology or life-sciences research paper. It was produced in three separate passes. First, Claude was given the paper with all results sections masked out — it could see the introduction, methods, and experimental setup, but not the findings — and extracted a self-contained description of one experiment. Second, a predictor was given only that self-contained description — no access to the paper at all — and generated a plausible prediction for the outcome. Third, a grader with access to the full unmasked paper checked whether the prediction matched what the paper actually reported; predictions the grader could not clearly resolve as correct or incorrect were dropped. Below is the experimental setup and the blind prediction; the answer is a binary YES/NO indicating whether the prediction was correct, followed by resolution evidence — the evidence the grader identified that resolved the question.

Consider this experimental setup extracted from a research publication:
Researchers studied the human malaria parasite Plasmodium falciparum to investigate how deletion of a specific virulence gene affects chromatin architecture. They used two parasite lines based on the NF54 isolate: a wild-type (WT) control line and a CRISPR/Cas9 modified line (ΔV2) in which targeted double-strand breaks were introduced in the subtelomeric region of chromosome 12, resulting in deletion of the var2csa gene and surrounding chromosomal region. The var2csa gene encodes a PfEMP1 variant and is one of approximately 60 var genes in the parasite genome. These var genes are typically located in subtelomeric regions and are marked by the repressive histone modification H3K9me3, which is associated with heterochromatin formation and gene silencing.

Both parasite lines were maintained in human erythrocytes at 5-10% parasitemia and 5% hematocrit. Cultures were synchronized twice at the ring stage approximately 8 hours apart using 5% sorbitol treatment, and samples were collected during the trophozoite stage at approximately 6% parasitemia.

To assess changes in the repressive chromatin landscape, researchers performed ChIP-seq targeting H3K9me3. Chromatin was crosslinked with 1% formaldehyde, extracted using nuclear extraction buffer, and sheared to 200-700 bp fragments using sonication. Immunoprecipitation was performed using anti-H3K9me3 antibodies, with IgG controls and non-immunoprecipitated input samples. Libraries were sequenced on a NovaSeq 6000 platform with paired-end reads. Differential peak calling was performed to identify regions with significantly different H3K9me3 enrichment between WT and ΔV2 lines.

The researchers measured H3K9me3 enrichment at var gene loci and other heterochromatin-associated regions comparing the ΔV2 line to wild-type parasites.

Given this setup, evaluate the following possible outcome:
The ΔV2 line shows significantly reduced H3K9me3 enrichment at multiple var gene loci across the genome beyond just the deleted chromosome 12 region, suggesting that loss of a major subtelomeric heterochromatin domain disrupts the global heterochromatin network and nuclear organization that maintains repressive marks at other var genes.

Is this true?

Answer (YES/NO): NO